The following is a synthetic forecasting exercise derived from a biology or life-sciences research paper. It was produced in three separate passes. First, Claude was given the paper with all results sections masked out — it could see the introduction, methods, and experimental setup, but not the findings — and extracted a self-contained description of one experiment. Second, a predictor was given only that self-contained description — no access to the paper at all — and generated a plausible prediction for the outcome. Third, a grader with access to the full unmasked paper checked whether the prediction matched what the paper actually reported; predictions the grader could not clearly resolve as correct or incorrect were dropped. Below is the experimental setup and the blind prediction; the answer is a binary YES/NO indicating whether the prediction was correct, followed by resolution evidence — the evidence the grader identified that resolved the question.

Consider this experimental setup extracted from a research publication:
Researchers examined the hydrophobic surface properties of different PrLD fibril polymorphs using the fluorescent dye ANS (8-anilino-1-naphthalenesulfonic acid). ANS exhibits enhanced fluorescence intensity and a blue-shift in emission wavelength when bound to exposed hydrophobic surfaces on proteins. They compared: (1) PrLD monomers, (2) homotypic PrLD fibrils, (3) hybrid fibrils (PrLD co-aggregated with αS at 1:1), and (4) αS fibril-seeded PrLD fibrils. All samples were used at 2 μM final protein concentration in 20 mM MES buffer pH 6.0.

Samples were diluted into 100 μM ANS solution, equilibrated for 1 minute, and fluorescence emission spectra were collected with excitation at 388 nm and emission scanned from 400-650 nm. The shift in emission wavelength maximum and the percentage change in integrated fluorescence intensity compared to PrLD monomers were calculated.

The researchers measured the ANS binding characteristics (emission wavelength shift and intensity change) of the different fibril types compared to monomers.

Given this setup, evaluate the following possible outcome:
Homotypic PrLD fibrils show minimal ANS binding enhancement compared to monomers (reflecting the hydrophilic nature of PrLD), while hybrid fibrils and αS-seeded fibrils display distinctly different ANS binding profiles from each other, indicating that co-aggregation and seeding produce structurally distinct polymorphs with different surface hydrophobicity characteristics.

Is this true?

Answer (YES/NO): NO